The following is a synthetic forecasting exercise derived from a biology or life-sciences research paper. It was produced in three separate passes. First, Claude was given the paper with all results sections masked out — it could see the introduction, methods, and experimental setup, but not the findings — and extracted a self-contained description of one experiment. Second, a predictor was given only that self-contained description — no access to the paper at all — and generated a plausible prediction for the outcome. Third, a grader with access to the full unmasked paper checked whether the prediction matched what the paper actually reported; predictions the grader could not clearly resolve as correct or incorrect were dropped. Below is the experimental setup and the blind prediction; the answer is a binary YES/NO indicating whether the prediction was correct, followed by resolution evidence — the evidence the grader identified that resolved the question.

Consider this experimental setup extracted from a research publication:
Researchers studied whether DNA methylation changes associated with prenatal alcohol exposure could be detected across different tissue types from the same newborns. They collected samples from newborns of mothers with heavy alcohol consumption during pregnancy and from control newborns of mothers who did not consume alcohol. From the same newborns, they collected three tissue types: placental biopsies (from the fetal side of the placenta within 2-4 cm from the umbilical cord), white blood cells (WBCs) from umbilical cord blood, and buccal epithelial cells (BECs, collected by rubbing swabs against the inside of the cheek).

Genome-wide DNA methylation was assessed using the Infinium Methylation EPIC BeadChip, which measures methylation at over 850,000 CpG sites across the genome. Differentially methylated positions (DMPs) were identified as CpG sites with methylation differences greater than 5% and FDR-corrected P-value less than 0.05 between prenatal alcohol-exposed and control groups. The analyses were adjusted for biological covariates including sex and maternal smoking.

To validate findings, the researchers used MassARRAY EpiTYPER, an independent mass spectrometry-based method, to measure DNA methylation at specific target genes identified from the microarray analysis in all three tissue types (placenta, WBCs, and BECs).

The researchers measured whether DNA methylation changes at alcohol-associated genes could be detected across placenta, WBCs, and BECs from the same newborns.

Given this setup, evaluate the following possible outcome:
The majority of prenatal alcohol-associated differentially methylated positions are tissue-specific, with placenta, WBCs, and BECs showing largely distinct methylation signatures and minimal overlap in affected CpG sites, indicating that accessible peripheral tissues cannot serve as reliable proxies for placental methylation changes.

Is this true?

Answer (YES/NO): YES